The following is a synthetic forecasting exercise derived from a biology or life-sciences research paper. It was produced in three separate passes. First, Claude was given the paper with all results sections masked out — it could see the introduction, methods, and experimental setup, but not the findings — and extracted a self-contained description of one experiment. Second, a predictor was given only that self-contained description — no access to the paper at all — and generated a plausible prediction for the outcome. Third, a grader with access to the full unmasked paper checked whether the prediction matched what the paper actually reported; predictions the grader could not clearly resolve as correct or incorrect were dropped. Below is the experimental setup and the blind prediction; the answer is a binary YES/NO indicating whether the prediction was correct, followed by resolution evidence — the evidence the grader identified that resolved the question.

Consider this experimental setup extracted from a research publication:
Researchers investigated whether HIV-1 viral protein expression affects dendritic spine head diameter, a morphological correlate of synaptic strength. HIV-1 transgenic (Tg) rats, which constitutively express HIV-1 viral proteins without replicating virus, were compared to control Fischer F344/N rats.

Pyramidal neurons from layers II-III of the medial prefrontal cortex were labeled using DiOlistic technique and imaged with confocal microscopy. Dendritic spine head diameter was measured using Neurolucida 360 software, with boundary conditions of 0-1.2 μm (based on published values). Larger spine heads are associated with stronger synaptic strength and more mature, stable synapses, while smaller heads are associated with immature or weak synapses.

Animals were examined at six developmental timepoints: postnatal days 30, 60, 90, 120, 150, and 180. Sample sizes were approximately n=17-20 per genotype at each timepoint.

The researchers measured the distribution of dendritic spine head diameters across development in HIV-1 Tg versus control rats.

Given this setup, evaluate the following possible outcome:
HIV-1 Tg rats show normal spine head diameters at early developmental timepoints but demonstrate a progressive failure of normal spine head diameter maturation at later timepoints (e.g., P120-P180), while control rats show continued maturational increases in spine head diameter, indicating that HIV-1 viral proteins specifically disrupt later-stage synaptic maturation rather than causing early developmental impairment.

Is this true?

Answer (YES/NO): NO